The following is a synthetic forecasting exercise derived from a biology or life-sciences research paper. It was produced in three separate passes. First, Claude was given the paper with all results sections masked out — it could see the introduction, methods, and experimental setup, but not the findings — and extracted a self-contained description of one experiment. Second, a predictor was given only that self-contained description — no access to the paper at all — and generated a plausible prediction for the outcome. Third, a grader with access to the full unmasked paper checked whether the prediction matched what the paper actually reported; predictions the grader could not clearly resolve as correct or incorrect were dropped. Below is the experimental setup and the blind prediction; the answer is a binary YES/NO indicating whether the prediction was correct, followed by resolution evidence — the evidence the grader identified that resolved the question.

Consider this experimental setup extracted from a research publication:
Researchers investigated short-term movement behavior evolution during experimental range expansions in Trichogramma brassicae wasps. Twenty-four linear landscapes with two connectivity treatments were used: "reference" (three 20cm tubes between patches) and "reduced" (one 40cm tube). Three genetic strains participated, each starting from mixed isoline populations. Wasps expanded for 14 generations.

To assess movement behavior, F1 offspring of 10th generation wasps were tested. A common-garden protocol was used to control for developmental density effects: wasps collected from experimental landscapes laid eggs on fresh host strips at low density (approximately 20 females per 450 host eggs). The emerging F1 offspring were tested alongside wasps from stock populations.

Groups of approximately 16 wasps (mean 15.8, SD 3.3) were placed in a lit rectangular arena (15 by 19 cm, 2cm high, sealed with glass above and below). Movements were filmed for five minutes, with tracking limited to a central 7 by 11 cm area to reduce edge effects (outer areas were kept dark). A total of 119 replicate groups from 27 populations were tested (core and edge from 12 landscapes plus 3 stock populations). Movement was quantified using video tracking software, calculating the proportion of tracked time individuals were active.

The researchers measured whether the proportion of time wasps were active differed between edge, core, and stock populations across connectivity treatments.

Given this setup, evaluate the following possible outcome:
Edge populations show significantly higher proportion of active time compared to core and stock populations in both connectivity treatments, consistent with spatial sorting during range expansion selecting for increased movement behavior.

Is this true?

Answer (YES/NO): NO